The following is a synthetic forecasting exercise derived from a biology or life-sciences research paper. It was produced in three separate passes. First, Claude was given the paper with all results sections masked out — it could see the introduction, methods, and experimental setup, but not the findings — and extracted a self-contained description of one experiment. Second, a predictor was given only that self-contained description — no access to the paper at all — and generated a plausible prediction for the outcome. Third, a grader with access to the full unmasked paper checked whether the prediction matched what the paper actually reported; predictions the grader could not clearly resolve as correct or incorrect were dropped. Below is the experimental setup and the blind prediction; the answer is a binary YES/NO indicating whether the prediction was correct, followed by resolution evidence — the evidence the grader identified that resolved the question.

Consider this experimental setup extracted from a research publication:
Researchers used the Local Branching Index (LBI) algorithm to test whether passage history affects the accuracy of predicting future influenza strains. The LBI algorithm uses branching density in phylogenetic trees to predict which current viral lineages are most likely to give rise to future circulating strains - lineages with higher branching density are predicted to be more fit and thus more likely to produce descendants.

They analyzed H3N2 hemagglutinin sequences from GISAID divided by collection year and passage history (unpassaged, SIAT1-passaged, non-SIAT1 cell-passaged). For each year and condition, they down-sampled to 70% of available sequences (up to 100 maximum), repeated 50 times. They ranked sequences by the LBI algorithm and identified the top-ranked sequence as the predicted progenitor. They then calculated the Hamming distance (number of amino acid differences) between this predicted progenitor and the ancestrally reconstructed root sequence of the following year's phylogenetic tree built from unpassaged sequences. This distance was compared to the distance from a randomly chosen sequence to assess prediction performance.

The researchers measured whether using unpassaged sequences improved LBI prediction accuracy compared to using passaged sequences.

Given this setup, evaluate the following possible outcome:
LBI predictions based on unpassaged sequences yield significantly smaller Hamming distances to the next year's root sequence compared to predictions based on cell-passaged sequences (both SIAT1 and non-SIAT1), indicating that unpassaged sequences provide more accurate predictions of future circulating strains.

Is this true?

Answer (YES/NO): NO